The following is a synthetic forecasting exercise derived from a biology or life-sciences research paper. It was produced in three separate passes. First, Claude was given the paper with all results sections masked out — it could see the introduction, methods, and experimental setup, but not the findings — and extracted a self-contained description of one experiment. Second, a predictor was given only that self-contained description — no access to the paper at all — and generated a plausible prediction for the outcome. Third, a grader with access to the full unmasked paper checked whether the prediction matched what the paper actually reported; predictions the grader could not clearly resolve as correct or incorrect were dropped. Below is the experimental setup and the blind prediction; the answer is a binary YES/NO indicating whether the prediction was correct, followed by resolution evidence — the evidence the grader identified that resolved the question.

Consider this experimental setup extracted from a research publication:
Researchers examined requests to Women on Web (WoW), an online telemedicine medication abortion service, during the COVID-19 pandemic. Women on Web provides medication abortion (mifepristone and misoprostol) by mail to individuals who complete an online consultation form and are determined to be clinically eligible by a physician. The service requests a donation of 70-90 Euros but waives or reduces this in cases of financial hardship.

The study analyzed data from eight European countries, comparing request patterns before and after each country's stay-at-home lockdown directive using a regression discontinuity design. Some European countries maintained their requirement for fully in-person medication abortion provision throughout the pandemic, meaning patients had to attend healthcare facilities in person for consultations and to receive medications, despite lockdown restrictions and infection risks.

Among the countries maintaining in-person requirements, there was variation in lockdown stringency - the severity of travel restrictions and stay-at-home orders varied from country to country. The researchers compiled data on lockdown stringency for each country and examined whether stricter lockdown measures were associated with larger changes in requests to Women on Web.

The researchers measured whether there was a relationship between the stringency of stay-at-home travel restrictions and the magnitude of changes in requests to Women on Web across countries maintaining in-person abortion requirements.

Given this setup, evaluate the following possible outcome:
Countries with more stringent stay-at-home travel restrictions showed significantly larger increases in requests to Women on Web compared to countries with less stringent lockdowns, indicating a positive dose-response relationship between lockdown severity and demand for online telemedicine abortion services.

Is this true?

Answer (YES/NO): YES